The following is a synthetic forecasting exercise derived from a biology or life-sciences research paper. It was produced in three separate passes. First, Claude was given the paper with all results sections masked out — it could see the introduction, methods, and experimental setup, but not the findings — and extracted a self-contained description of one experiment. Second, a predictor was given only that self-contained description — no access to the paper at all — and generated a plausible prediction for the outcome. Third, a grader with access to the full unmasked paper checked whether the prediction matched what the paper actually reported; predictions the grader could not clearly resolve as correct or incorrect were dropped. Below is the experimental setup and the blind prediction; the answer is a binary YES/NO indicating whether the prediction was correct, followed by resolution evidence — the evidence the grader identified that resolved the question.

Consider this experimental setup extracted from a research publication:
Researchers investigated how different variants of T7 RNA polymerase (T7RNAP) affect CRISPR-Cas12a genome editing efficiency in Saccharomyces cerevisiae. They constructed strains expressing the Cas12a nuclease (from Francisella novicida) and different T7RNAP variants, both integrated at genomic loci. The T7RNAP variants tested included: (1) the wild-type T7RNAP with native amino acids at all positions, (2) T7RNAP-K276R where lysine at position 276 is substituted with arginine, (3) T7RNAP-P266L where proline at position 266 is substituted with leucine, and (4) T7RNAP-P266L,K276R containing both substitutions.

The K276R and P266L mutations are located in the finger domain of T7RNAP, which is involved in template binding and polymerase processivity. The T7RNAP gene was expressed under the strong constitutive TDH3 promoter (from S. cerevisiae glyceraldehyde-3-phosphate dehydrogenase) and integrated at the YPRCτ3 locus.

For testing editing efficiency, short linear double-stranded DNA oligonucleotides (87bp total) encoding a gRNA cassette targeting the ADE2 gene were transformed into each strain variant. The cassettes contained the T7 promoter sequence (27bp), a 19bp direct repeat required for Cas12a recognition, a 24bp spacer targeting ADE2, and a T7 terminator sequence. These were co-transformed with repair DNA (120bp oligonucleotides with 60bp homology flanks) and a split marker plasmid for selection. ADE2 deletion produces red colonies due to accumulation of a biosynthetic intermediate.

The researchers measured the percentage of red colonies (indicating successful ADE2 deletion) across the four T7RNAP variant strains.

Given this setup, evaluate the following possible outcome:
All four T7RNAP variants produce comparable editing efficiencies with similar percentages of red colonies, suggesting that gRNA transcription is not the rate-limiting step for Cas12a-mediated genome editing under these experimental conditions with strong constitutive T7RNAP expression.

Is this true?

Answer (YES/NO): NO